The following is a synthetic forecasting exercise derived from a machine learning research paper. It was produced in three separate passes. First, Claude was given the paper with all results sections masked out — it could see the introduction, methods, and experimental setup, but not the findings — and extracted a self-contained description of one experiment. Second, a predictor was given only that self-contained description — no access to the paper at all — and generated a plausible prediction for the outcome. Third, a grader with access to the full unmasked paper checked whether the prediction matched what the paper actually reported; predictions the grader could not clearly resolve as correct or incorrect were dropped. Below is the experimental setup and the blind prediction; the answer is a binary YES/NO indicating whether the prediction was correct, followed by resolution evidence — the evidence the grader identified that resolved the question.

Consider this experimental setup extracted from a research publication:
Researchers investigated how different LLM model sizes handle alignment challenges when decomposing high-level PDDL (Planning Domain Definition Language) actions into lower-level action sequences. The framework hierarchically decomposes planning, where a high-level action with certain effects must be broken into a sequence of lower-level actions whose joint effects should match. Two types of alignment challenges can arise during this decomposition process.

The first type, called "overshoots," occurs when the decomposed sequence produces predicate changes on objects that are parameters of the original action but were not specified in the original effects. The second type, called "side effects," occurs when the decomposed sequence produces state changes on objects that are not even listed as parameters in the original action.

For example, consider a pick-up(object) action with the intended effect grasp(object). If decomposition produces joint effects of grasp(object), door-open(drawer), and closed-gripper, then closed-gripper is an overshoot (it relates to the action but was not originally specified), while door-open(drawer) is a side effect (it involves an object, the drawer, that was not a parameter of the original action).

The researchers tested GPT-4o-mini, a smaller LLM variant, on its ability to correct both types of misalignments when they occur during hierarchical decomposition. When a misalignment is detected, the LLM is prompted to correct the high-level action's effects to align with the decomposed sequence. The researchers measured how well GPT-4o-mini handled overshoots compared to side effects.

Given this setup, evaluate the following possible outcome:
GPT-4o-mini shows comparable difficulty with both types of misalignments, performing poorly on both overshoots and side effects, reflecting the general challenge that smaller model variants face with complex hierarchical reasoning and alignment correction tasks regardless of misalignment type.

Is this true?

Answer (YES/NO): NO